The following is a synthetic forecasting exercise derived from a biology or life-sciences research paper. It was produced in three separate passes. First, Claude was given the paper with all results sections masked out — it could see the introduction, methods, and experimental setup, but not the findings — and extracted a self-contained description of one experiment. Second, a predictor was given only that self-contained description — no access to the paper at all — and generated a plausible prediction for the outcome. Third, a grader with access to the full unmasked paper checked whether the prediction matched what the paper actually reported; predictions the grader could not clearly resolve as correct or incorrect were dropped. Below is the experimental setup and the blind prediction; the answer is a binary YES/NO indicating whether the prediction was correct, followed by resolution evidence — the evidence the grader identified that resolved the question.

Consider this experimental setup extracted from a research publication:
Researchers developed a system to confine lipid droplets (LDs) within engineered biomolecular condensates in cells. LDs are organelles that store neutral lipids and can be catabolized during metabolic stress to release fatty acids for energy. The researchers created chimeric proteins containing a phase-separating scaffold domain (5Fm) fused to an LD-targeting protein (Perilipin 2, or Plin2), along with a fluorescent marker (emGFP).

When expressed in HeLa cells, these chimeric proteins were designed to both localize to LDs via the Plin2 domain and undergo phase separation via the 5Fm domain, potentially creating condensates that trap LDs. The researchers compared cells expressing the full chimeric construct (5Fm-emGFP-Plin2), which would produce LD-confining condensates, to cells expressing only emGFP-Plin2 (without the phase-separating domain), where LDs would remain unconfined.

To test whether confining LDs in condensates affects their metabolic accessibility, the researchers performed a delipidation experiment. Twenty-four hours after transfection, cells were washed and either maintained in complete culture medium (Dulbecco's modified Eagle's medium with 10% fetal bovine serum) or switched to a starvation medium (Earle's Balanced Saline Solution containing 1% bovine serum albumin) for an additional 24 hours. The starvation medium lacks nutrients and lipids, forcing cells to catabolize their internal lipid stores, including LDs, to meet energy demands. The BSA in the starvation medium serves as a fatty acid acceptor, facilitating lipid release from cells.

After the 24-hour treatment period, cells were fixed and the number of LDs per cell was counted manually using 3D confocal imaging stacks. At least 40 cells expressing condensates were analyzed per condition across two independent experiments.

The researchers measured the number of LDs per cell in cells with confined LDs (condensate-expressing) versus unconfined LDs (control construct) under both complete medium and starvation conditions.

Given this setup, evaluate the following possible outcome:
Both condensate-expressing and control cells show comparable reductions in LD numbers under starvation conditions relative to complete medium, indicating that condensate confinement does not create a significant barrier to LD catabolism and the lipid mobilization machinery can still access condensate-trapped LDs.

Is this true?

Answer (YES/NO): NO